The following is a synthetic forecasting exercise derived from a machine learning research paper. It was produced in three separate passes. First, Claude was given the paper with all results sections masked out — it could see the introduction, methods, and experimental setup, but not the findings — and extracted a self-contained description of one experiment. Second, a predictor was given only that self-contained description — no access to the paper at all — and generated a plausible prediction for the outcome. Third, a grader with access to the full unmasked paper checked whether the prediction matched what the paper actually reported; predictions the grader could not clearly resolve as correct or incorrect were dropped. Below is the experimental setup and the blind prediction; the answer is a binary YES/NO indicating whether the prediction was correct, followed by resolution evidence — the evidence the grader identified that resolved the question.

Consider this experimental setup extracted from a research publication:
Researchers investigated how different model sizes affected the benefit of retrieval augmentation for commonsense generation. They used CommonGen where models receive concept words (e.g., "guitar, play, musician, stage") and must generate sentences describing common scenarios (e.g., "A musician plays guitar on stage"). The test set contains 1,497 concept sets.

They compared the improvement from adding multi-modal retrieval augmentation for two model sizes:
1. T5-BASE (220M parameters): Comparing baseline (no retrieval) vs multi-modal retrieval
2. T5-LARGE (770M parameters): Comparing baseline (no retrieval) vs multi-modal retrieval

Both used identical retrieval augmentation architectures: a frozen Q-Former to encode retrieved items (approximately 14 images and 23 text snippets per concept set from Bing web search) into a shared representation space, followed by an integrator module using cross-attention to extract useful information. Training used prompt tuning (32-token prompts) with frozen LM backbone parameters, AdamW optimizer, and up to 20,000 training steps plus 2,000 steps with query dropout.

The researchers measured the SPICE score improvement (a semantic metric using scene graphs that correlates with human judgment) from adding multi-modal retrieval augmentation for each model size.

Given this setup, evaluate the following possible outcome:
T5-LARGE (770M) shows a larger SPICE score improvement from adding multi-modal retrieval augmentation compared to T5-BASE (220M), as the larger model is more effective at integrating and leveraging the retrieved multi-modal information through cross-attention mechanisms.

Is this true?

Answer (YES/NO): NO